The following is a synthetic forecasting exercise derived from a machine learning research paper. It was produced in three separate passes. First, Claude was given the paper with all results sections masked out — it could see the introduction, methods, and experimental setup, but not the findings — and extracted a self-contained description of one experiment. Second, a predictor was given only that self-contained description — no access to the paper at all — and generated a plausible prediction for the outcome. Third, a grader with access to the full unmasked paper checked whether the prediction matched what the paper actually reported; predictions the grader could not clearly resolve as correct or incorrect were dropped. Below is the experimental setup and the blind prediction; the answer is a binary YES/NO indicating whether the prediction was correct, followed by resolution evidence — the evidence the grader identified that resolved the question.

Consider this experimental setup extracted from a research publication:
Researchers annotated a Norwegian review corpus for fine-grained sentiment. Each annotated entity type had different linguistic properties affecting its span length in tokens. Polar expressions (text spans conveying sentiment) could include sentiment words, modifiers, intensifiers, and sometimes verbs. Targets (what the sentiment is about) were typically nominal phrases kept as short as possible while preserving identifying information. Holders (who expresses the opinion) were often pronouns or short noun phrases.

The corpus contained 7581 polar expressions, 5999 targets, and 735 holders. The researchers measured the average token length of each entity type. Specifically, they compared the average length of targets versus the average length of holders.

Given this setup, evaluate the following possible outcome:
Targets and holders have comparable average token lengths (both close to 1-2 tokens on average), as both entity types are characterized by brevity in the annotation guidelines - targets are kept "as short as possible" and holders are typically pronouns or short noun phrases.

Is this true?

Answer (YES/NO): NO